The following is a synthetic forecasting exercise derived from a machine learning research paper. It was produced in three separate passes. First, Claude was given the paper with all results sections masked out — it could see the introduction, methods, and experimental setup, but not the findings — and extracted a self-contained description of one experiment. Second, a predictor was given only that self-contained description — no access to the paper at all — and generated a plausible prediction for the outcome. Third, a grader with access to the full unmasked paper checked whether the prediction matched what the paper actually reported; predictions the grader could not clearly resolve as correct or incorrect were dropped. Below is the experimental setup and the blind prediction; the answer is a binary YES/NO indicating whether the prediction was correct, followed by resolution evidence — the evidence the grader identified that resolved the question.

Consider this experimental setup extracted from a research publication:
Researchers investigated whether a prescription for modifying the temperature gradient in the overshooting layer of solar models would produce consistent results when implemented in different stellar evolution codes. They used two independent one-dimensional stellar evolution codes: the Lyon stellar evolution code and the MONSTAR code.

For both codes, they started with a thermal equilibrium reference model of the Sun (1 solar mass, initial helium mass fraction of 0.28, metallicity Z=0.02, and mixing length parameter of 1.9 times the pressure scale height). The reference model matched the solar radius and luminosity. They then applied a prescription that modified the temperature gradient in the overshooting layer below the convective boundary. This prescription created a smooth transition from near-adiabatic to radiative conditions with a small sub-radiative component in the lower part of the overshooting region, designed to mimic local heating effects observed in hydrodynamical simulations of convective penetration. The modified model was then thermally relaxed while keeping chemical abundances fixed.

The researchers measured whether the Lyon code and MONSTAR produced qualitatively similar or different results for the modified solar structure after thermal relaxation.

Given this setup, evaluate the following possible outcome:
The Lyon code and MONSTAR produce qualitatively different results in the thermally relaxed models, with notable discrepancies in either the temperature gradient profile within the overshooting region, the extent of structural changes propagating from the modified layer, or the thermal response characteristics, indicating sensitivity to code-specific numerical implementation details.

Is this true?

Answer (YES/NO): NO